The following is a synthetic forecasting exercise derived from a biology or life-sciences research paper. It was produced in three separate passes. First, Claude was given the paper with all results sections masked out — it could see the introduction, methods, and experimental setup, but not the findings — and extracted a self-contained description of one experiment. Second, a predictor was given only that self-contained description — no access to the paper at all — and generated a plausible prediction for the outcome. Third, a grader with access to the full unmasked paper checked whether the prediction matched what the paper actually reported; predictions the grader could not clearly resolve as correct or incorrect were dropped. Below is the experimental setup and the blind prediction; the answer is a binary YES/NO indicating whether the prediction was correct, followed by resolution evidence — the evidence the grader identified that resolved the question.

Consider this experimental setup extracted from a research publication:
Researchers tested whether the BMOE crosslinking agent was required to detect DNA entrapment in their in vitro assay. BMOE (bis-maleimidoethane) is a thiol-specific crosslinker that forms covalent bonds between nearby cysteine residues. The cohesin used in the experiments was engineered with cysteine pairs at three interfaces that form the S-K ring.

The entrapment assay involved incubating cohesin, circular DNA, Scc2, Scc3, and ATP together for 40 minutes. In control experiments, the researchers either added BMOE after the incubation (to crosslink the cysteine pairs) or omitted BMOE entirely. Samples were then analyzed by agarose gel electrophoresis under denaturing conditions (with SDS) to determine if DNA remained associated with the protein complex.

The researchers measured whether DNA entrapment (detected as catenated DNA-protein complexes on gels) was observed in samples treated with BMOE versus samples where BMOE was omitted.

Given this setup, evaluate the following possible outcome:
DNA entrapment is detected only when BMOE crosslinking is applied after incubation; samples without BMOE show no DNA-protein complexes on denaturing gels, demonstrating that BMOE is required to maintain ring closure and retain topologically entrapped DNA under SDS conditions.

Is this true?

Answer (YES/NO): YES